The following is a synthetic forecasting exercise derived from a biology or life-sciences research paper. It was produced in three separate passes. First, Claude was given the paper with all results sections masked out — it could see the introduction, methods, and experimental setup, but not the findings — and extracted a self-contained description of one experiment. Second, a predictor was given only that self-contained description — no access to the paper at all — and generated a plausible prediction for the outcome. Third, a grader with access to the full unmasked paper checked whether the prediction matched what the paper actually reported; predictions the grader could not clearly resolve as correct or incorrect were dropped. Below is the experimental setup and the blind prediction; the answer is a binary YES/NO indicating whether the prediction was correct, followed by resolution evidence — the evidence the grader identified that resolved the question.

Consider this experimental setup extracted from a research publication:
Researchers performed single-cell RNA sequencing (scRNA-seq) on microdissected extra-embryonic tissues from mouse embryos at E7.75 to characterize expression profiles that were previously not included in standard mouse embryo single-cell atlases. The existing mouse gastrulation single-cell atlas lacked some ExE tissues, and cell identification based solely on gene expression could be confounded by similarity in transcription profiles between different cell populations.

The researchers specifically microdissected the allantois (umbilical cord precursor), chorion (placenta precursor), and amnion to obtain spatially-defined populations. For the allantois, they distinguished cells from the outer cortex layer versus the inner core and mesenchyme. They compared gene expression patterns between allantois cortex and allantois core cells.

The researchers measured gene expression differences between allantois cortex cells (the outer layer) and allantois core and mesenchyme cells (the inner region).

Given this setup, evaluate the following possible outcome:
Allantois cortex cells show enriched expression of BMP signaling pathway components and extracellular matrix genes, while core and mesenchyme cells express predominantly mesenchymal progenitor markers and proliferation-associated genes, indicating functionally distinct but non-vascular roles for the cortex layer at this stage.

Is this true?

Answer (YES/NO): NO